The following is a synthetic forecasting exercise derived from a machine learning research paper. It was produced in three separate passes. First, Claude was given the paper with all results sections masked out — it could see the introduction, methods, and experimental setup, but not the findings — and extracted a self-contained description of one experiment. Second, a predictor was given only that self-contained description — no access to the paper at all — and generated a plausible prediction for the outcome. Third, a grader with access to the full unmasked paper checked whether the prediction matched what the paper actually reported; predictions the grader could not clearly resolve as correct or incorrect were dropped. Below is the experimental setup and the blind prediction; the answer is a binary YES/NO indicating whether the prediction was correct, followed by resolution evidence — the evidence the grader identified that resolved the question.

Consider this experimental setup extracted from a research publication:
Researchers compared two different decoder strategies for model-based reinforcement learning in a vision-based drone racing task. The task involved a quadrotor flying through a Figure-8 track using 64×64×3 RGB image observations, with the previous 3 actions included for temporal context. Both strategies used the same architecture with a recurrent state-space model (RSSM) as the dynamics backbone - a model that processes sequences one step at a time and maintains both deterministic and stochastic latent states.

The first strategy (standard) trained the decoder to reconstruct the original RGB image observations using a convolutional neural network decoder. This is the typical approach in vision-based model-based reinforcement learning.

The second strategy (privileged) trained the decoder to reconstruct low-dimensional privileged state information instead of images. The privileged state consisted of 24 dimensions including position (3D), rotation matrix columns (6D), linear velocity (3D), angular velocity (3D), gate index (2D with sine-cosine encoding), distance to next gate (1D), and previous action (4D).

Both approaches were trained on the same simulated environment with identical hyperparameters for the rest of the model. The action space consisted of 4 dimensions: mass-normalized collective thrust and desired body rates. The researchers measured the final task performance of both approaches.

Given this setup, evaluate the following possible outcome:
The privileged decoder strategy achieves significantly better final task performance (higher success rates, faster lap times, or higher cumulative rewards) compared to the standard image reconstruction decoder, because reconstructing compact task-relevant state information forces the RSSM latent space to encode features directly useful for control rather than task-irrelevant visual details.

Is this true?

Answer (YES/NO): NO